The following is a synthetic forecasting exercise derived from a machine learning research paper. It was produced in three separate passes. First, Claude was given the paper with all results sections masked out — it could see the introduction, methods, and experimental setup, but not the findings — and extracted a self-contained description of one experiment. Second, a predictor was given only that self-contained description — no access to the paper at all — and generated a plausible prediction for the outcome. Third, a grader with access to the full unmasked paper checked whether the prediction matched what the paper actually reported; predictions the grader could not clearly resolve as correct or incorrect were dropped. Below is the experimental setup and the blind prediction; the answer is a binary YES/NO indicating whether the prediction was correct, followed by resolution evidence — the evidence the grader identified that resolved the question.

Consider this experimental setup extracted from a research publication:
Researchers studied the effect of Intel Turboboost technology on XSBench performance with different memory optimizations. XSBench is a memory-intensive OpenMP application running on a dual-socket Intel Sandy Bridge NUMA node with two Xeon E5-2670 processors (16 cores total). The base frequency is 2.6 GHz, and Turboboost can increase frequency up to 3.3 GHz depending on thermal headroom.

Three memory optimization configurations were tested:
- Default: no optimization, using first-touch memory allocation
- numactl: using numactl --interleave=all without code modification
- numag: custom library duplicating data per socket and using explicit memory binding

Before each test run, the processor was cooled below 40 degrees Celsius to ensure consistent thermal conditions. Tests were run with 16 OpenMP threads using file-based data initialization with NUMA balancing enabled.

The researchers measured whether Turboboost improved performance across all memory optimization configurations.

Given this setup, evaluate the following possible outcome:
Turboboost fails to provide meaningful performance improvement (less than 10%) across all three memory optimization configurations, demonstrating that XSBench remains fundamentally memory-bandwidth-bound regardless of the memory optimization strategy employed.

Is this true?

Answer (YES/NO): NO